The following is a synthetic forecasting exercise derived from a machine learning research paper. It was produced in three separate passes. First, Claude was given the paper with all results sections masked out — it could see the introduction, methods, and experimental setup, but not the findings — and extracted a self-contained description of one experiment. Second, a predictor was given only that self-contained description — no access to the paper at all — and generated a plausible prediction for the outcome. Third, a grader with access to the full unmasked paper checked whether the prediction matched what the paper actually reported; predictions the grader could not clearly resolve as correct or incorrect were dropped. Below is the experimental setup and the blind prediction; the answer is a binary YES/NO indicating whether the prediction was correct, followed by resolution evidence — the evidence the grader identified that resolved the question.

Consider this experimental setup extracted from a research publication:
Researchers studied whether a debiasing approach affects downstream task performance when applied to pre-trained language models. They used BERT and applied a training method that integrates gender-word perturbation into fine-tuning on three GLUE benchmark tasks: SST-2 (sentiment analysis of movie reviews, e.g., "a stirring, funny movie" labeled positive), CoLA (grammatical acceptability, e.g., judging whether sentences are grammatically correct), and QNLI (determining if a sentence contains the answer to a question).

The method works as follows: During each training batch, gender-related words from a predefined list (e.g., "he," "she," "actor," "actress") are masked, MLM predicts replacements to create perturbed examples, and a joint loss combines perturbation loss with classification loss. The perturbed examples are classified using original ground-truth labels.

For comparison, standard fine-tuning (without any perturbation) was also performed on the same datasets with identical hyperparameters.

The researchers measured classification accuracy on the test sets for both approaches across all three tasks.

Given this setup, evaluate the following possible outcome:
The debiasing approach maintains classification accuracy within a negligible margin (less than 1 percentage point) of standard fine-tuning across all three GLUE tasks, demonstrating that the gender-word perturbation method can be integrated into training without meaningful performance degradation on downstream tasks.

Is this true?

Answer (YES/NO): YES